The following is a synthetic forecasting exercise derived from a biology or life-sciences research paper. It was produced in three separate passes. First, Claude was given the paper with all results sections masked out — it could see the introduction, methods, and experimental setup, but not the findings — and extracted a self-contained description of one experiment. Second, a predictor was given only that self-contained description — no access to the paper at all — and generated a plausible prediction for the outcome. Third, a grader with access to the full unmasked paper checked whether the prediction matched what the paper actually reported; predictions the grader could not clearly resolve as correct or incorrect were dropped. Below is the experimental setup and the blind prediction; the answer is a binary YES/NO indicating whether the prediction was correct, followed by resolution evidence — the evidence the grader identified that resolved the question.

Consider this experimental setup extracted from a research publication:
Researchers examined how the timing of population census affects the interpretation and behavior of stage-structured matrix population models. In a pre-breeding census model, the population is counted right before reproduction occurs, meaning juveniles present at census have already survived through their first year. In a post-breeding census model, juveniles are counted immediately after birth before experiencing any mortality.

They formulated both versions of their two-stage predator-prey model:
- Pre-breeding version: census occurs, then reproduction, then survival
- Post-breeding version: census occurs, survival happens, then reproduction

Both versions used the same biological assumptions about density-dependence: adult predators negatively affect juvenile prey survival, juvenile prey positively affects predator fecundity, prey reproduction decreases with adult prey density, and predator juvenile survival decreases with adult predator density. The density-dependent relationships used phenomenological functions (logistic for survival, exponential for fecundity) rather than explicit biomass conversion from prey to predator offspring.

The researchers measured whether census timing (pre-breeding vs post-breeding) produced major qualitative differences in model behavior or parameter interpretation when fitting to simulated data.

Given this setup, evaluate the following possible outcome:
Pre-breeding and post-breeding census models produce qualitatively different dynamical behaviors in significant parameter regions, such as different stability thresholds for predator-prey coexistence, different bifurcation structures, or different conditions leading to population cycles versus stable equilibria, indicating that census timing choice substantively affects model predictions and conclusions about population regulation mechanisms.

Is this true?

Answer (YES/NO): NO